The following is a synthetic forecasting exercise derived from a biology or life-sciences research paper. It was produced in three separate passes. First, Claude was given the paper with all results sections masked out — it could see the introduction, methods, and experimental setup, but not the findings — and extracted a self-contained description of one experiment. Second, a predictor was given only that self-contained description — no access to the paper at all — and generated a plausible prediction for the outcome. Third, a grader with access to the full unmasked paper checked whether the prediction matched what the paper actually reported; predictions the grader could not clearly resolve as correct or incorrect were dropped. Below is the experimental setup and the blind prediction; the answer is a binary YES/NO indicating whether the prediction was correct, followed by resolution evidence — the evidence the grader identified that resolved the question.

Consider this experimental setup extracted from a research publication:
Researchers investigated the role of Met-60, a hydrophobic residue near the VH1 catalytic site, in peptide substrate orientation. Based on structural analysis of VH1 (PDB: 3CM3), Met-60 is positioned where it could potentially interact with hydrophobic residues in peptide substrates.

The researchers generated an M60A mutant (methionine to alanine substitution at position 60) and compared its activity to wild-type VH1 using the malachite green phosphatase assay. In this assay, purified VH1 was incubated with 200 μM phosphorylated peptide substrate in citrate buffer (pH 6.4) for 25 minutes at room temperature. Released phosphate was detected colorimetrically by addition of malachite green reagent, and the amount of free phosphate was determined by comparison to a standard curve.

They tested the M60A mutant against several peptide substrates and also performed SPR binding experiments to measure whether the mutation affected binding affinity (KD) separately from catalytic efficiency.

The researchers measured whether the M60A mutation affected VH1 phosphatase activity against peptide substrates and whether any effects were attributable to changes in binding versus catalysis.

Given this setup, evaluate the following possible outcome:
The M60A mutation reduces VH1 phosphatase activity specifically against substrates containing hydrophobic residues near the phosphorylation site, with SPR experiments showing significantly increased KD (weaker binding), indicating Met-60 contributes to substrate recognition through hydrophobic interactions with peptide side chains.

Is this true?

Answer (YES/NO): NO